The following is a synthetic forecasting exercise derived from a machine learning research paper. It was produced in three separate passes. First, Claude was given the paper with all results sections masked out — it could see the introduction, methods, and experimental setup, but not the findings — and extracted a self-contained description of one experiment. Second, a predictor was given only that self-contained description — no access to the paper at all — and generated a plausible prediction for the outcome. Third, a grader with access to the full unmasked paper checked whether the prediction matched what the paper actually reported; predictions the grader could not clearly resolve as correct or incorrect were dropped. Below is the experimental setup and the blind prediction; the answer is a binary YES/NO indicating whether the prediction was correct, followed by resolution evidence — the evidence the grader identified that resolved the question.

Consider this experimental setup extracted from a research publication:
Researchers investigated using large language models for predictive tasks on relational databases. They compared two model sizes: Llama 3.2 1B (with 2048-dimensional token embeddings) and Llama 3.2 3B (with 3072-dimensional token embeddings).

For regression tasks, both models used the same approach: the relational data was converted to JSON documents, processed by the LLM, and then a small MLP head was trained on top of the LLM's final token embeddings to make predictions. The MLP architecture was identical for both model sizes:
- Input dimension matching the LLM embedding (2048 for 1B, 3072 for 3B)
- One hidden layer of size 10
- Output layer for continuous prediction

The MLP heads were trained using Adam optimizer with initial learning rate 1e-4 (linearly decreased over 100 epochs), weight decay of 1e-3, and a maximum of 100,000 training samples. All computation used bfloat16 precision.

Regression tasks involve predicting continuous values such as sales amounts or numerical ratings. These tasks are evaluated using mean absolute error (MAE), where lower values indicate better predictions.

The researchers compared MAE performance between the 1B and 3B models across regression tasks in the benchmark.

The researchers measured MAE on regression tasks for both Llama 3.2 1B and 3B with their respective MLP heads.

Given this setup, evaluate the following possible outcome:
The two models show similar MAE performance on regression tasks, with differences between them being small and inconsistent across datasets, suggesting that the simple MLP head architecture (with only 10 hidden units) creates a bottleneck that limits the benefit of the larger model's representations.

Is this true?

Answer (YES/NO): NO